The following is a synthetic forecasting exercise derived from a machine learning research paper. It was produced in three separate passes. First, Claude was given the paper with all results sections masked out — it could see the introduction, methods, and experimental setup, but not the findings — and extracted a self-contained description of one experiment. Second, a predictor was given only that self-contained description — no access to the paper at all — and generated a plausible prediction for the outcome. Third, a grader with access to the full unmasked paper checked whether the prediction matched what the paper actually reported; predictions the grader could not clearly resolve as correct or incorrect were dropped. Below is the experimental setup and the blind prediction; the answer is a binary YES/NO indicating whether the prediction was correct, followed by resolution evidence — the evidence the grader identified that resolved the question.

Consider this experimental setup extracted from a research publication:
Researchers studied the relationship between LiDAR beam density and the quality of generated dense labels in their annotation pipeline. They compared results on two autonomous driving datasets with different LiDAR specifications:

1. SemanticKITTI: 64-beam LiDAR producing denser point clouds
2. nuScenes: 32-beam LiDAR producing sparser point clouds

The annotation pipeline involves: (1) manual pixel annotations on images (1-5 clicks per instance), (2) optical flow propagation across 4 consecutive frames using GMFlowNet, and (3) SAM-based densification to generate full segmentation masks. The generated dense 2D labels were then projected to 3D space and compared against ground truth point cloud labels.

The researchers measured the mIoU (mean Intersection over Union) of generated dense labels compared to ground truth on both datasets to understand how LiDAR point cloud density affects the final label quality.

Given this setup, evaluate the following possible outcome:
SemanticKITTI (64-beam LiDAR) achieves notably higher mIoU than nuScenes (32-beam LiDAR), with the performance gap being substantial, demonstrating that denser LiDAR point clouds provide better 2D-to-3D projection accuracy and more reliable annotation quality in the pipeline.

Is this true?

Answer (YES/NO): NO